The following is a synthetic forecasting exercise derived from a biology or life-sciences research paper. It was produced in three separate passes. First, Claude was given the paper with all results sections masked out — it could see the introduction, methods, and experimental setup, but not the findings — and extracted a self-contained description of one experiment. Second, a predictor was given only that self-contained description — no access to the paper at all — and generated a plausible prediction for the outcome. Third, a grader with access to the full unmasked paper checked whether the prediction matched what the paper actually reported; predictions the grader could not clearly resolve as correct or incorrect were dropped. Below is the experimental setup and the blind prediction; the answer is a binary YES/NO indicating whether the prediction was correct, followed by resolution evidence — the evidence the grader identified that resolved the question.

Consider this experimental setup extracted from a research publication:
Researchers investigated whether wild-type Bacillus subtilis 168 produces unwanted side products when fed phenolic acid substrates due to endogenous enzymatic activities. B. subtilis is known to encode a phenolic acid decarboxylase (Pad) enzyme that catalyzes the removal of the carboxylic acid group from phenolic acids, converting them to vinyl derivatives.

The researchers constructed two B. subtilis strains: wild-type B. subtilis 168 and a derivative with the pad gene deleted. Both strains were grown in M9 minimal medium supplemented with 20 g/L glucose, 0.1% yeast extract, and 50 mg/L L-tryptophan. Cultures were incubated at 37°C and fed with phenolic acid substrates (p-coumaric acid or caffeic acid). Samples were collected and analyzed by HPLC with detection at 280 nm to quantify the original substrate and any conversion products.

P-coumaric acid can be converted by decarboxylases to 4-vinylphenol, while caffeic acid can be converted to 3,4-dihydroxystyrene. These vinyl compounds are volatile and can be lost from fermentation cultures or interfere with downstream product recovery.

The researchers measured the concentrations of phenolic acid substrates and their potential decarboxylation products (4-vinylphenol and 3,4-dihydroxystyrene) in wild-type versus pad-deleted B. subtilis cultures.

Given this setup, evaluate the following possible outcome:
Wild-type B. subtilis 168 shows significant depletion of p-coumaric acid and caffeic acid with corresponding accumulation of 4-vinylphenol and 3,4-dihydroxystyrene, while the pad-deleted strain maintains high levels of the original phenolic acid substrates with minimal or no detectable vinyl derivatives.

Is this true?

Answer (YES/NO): NO